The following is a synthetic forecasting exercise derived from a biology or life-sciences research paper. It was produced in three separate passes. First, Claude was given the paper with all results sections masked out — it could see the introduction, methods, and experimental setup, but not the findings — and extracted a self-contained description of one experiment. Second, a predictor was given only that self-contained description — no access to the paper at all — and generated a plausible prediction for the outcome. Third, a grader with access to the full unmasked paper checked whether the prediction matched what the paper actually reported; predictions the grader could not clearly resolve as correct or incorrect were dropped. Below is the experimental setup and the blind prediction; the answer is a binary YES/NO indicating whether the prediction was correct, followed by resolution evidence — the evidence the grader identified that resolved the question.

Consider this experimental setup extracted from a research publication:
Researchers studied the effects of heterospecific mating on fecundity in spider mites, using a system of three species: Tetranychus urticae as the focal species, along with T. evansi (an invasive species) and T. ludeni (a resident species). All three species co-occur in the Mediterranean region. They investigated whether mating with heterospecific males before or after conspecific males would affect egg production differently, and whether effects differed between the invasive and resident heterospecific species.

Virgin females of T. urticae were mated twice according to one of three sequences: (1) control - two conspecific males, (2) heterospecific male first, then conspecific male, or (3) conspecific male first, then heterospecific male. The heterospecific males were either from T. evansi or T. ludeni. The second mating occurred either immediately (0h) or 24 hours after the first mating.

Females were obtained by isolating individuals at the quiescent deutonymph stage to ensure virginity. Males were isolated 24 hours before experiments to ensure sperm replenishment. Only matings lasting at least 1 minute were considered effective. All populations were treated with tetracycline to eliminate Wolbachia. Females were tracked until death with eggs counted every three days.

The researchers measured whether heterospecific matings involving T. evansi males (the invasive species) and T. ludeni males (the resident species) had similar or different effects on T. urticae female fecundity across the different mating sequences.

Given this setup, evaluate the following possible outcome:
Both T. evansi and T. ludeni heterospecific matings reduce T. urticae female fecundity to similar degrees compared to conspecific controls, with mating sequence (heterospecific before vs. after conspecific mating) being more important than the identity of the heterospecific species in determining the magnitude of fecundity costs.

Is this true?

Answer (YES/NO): NO